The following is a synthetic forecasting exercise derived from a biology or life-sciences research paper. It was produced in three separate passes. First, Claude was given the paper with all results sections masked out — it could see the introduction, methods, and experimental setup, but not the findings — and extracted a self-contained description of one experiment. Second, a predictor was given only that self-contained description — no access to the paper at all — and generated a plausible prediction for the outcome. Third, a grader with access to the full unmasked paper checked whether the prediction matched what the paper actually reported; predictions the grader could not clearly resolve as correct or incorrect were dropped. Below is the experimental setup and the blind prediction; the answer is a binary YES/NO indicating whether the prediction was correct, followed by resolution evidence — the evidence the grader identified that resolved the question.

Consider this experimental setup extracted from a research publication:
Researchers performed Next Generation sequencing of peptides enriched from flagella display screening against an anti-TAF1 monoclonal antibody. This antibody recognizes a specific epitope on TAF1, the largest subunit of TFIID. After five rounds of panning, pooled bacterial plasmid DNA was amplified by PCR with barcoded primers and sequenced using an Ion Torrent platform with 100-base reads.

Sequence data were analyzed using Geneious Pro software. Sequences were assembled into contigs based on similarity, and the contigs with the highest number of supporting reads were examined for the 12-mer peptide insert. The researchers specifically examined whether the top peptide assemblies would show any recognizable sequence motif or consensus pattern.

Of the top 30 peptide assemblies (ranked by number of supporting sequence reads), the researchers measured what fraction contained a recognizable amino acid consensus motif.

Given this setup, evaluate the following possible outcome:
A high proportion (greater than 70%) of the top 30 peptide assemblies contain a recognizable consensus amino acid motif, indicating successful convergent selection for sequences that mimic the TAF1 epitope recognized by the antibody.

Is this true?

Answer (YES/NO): YES